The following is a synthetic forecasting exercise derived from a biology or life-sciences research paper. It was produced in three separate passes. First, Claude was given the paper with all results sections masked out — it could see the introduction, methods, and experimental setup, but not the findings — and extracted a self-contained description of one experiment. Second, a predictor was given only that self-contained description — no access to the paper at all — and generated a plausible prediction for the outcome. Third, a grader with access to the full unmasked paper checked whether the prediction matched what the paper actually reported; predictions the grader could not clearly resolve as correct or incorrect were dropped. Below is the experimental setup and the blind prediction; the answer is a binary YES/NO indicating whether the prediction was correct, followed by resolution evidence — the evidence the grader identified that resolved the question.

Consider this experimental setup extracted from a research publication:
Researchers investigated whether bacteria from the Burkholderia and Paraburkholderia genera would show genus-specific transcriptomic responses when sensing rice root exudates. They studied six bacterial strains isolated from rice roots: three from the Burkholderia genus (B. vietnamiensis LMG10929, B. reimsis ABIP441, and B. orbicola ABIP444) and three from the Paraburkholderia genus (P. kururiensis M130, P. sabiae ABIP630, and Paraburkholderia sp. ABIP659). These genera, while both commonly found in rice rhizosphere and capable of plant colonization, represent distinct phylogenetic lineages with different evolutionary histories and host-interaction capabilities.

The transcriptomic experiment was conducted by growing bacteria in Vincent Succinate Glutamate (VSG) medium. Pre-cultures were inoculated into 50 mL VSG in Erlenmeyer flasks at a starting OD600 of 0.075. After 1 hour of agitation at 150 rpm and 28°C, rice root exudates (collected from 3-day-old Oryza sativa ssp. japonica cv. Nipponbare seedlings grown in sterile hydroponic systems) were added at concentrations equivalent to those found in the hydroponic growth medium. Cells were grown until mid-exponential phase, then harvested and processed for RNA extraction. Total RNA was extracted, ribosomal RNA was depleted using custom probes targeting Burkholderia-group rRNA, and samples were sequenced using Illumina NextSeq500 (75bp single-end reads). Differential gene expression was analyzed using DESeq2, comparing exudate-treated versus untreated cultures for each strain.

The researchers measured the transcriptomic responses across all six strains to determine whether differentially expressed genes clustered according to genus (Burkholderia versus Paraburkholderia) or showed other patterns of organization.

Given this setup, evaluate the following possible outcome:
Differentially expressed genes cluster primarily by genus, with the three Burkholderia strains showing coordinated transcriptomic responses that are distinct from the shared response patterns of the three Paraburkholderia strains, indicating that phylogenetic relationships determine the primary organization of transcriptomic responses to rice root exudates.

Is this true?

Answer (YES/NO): NO